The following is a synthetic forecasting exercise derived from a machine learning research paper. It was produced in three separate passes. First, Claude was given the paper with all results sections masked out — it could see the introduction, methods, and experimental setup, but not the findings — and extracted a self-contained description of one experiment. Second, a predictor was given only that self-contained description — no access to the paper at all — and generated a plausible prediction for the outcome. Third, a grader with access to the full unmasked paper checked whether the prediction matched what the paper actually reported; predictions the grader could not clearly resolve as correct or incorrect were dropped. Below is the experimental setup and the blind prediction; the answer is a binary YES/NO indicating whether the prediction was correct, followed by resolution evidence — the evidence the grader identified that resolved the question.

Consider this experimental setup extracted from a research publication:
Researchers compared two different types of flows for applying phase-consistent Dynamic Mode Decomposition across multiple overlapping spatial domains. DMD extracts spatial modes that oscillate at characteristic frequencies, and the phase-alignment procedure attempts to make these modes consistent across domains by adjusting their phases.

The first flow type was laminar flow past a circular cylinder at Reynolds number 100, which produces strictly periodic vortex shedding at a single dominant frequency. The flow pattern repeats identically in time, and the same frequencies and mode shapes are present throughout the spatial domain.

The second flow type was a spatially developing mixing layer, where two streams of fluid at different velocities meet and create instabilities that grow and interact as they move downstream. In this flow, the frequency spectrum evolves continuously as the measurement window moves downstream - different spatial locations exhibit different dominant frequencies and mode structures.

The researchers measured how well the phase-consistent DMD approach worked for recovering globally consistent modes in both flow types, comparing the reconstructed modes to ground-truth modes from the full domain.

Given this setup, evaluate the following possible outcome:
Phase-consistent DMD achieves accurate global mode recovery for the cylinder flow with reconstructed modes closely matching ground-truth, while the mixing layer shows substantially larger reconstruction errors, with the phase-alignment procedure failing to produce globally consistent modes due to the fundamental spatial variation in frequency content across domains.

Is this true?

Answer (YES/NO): NO